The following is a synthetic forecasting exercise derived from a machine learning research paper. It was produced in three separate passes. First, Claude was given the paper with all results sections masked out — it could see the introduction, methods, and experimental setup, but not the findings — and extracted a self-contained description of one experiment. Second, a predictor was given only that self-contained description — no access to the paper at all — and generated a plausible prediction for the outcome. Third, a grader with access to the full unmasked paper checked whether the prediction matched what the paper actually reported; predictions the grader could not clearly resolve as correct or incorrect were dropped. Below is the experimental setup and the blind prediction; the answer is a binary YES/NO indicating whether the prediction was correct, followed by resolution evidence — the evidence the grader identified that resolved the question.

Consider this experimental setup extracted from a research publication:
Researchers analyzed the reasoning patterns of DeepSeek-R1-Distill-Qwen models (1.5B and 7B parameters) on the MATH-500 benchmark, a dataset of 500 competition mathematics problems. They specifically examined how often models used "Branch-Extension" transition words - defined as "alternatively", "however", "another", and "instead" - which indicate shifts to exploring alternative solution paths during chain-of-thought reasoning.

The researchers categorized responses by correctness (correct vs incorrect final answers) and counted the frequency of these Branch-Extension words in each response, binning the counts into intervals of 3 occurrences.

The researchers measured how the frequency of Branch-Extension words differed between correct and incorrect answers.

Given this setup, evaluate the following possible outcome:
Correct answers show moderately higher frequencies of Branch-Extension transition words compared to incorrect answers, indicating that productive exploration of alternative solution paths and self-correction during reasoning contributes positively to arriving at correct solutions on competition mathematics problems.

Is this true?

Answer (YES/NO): NO